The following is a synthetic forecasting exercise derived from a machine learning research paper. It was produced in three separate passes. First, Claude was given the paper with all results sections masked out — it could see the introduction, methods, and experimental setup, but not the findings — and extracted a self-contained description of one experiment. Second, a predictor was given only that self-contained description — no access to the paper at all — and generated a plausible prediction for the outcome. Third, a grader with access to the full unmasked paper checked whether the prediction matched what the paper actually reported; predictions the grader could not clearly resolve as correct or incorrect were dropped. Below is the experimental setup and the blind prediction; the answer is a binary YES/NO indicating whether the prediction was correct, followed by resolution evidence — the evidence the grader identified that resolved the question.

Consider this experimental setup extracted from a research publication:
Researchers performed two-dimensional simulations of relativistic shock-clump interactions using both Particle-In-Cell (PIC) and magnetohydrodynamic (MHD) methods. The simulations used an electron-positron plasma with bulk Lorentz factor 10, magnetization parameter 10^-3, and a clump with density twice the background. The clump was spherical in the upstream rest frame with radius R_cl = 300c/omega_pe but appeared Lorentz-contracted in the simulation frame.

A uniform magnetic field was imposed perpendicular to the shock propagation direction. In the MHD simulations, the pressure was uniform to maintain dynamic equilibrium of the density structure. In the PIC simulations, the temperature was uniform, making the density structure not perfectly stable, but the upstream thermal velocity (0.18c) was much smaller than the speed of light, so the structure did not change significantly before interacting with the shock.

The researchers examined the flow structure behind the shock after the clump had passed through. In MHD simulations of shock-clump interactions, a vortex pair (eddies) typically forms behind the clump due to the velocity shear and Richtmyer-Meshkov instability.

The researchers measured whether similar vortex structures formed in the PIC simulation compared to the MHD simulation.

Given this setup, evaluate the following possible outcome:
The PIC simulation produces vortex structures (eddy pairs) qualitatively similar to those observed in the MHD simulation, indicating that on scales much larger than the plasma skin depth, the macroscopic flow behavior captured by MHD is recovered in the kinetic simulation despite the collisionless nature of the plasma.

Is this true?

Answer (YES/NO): NO